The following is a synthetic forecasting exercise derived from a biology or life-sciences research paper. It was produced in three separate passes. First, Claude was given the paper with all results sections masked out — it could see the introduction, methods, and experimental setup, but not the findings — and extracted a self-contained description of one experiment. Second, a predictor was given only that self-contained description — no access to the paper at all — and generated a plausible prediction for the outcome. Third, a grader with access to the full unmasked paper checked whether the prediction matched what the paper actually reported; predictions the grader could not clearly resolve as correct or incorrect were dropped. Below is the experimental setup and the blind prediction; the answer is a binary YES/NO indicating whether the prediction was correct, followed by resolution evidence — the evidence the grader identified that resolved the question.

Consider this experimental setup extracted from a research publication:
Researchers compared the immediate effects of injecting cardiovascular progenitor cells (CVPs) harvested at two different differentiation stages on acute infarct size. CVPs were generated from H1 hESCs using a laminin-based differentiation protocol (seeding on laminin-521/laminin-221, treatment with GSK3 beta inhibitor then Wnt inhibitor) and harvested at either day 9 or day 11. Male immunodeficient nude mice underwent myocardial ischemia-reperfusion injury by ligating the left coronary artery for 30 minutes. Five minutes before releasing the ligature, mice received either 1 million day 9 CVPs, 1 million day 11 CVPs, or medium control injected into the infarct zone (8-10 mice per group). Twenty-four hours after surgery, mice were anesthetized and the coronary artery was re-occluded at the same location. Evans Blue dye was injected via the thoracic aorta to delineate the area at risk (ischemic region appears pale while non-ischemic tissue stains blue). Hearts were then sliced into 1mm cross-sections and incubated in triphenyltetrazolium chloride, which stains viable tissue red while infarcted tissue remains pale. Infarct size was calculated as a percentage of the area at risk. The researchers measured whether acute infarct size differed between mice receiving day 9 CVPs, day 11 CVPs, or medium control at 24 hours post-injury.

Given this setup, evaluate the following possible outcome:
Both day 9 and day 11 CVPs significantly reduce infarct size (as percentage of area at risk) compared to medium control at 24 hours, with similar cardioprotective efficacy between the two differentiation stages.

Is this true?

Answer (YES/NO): NO